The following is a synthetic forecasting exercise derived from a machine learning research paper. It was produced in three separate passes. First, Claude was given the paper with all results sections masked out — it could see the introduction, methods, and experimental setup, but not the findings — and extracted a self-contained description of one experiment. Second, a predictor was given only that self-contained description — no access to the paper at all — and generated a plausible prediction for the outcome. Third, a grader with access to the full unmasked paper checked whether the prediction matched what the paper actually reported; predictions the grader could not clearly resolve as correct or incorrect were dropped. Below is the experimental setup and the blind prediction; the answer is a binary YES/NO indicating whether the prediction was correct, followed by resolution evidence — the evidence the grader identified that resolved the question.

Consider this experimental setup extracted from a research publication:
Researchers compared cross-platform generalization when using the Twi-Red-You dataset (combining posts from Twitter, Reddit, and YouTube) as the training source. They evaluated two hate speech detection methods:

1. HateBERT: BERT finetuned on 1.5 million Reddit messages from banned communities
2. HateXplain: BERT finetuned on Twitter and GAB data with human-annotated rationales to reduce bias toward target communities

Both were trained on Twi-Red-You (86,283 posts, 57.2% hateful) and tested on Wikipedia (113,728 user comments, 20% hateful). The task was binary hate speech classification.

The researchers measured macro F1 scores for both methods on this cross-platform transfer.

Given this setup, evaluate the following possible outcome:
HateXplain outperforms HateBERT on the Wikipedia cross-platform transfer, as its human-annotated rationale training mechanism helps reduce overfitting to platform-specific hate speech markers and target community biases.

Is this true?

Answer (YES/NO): NO